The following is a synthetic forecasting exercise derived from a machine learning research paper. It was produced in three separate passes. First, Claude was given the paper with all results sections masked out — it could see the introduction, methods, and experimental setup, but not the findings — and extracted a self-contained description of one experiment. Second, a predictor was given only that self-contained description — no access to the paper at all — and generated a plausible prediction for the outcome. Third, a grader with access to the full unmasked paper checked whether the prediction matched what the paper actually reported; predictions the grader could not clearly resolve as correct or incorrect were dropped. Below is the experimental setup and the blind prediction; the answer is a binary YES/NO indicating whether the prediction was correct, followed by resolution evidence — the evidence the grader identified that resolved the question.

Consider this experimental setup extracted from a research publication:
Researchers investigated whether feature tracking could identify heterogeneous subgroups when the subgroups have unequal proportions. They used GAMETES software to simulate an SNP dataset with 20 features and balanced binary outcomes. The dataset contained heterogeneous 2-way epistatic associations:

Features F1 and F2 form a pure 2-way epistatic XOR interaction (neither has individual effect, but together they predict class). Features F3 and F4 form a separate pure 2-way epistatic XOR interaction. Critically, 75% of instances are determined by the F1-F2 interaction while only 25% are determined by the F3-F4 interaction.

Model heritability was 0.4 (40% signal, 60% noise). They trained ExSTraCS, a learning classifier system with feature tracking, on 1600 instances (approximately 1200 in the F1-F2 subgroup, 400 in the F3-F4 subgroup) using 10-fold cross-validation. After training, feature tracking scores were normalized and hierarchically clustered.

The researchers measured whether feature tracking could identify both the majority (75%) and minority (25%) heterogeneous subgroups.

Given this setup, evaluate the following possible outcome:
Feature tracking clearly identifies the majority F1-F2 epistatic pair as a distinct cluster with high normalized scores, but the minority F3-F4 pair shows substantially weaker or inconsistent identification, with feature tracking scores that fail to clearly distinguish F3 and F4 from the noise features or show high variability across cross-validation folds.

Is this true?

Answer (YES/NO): YES